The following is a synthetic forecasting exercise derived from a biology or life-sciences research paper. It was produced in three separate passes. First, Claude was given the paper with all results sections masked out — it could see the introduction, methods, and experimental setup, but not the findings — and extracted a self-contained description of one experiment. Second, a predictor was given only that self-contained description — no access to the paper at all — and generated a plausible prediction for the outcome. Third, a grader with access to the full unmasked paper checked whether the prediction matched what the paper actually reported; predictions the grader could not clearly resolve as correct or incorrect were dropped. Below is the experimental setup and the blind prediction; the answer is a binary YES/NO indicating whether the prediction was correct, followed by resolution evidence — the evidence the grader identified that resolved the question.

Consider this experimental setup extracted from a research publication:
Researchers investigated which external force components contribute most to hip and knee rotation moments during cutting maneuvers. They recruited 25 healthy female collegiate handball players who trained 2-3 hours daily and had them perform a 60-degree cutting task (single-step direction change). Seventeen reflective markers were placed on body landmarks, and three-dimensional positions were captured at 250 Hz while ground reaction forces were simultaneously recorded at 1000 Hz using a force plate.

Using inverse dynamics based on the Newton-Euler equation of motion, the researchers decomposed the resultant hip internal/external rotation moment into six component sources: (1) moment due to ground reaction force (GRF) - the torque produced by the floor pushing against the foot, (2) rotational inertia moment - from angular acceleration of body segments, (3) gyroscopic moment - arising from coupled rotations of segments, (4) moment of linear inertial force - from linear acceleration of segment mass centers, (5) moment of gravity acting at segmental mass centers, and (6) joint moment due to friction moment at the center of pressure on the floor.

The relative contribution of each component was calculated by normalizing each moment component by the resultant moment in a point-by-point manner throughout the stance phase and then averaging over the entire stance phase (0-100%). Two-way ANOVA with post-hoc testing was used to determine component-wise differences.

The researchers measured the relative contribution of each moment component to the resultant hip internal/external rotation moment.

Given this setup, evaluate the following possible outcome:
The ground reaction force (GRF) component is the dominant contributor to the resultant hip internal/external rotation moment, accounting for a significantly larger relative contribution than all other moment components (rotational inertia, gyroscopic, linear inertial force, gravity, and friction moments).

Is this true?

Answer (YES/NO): YES